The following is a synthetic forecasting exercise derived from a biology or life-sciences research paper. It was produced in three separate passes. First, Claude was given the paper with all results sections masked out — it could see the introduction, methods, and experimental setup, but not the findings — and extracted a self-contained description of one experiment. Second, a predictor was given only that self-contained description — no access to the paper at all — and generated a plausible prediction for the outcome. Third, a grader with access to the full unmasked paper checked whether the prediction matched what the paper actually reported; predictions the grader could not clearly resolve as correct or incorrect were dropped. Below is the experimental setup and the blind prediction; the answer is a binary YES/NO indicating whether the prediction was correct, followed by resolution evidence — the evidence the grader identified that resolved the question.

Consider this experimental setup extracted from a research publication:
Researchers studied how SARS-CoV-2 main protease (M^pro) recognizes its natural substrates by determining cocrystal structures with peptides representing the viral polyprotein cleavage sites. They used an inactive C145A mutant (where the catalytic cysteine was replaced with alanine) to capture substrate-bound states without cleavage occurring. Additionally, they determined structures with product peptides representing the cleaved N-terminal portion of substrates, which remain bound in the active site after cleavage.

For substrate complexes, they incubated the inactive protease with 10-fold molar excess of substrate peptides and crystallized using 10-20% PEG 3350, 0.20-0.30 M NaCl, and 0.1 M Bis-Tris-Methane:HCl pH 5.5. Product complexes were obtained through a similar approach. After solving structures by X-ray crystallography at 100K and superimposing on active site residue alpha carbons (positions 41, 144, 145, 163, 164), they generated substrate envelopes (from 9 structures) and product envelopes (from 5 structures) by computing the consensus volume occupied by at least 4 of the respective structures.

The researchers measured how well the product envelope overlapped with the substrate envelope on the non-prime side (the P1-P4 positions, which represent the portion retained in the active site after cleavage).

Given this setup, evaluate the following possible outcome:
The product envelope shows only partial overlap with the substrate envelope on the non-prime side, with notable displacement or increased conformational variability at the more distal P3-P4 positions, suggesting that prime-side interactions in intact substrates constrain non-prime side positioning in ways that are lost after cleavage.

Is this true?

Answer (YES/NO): NO